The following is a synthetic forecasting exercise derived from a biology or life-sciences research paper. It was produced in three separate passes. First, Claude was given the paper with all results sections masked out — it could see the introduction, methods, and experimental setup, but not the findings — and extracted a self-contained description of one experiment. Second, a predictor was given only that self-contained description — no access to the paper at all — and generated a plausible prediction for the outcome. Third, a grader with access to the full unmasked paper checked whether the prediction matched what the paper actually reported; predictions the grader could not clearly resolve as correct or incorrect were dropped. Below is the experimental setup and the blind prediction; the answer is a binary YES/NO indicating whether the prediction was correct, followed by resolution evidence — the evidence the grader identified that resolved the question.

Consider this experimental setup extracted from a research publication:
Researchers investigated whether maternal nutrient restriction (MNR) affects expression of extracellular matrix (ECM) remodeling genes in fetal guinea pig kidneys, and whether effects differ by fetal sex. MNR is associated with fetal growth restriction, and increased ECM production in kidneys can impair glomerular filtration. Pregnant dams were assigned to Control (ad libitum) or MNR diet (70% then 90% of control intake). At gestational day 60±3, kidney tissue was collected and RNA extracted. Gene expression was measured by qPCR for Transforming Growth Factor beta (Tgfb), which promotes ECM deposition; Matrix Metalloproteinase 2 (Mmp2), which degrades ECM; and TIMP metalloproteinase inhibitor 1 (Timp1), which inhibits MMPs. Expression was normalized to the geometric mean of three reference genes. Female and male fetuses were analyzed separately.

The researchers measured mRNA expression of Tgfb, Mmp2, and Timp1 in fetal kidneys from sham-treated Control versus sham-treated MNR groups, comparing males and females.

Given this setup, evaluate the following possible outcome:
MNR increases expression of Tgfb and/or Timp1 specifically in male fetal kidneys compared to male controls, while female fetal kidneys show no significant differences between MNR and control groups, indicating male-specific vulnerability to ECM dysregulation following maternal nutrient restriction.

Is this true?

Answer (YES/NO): NO